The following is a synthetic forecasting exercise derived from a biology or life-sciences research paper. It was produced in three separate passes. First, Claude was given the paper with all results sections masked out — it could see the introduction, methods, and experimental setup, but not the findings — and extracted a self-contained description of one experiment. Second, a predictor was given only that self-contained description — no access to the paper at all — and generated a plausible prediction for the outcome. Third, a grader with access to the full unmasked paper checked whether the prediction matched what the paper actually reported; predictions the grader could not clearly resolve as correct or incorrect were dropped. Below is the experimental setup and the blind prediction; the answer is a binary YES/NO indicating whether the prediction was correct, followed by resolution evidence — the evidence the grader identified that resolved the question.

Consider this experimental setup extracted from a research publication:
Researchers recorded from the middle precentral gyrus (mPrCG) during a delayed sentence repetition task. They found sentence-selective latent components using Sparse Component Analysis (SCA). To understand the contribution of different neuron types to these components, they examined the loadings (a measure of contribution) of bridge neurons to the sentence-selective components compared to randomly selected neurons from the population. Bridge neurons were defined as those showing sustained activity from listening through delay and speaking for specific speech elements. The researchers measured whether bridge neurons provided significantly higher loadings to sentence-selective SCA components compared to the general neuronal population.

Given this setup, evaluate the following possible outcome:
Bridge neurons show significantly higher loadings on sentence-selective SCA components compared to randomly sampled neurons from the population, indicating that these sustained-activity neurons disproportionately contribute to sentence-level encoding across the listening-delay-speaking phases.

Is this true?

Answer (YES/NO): YES